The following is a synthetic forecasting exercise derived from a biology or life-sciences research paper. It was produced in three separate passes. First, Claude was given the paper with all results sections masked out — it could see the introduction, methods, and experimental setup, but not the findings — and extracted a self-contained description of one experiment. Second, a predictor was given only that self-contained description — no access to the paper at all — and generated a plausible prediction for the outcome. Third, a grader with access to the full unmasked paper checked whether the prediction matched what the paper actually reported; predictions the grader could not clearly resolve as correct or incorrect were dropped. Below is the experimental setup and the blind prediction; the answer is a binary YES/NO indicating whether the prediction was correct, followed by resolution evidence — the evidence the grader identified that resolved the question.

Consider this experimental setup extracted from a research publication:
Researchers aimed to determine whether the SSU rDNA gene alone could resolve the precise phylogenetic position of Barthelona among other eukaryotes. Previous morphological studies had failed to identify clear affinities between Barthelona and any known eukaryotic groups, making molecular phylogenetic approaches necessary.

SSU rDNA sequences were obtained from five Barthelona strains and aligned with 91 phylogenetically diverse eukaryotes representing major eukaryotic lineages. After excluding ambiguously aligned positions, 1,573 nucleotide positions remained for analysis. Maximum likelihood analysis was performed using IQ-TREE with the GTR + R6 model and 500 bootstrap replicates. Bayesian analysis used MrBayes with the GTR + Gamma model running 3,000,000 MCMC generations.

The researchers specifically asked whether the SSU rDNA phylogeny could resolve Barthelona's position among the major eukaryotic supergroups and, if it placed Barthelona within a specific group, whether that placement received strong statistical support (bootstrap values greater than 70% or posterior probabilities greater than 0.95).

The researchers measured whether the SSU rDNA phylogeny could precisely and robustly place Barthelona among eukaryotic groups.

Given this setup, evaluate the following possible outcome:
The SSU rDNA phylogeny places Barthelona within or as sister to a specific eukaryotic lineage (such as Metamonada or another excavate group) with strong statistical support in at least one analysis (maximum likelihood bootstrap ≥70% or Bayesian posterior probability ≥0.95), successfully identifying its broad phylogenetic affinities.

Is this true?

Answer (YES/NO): NO